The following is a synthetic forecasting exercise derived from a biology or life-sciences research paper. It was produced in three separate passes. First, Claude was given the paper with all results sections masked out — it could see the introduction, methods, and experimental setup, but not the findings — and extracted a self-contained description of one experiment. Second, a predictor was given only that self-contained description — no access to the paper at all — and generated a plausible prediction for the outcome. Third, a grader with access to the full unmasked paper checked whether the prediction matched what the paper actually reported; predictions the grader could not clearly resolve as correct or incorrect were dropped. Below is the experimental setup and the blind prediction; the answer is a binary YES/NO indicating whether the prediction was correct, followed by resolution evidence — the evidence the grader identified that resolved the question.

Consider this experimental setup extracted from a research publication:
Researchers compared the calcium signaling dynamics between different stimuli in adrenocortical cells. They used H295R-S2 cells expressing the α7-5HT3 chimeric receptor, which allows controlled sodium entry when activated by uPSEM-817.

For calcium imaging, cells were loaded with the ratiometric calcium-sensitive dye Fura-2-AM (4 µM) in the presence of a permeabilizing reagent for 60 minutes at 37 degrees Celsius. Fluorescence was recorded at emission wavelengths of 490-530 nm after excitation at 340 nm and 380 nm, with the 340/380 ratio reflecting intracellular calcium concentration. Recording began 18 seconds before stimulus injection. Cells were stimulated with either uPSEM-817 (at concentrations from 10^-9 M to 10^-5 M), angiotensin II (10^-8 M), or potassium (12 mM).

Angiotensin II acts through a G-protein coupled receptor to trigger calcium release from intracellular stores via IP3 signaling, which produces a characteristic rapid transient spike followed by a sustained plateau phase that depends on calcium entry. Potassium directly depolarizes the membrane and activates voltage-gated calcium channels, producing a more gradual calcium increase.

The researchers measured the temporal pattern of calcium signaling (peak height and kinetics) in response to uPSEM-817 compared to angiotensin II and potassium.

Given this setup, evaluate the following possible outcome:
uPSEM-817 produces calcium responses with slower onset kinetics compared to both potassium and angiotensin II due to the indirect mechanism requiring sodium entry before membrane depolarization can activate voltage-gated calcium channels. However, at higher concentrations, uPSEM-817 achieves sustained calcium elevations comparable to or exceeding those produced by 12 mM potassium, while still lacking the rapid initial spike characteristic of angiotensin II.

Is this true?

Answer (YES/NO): NO